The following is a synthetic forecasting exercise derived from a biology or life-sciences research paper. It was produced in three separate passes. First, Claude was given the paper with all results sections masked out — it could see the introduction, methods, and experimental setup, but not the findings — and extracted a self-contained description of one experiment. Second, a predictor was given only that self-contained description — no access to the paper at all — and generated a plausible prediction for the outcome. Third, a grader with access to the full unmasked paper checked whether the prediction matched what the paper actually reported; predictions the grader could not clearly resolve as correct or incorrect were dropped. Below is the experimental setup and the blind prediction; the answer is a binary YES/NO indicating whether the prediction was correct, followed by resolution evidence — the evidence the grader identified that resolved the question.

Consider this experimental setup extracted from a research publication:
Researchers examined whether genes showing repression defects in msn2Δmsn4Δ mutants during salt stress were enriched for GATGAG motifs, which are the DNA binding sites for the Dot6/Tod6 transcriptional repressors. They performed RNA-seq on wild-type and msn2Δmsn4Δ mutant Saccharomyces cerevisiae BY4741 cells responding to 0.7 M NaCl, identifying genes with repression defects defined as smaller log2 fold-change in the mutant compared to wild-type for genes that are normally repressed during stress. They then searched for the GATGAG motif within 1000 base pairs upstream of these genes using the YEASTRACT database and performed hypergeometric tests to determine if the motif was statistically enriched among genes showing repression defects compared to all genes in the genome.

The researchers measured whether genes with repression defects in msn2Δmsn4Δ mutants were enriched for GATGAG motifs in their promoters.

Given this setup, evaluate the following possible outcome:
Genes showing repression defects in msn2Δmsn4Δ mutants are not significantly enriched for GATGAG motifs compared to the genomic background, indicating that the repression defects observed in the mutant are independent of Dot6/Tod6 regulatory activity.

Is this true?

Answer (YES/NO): NO